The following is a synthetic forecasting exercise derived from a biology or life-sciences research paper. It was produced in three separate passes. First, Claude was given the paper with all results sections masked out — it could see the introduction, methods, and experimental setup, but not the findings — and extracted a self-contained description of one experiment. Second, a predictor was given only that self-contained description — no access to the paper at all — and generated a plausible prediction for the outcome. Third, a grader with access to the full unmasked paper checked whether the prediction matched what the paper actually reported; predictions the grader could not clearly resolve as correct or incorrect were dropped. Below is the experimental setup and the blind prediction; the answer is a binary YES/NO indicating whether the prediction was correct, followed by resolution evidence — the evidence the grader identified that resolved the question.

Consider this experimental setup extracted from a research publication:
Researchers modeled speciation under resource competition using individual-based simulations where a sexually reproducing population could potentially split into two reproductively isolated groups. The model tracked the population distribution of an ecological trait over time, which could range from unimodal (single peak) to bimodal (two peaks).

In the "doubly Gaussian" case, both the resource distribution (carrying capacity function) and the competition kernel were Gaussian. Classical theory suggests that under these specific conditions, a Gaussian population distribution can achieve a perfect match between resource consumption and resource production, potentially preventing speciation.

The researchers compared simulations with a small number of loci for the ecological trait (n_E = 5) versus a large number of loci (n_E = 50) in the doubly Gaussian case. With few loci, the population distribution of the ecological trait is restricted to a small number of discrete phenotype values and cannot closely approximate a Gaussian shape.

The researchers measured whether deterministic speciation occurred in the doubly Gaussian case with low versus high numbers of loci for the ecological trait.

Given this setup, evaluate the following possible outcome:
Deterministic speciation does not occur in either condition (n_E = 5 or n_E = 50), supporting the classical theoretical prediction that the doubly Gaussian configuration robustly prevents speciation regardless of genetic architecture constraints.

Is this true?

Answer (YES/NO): NO